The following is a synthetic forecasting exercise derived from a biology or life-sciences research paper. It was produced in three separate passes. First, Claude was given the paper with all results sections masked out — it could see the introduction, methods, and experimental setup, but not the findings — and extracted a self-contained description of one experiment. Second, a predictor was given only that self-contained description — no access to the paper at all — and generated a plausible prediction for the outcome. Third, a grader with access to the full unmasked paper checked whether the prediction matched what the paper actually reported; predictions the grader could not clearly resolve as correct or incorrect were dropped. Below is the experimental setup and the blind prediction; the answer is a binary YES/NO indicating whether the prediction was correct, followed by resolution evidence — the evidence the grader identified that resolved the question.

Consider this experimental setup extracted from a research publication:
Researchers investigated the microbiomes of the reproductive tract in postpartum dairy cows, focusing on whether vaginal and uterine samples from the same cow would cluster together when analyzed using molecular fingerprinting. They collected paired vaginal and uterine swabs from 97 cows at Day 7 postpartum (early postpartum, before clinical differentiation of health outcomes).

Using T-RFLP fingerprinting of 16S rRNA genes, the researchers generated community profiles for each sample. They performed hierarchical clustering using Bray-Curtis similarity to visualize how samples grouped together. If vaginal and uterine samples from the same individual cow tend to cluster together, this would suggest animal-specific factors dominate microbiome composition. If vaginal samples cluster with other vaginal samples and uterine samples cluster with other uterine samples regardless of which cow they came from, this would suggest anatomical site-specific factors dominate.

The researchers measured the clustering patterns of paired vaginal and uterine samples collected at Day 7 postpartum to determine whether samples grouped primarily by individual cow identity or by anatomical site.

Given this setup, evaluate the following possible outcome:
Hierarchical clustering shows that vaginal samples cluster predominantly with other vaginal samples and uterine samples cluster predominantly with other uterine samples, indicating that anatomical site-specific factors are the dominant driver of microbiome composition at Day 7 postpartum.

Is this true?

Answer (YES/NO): NO